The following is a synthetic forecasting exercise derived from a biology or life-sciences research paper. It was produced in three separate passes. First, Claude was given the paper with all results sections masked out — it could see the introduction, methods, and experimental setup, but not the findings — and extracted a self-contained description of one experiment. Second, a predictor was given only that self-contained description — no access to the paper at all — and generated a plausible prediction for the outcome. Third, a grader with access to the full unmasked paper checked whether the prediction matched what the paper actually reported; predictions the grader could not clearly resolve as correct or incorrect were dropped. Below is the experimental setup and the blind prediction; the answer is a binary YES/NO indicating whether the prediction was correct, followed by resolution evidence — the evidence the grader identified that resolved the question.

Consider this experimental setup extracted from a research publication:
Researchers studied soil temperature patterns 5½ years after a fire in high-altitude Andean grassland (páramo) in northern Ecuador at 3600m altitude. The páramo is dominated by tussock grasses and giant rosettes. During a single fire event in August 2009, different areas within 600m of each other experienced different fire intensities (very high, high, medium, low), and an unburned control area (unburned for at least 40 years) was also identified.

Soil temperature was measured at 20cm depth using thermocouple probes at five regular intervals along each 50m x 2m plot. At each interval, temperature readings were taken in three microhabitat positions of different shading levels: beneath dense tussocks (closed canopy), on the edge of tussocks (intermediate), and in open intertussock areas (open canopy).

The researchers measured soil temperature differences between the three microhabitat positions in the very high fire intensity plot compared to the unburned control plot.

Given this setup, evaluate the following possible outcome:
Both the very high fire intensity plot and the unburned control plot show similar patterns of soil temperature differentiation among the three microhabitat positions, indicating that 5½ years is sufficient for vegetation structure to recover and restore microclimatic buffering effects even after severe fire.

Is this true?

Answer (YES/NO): NO